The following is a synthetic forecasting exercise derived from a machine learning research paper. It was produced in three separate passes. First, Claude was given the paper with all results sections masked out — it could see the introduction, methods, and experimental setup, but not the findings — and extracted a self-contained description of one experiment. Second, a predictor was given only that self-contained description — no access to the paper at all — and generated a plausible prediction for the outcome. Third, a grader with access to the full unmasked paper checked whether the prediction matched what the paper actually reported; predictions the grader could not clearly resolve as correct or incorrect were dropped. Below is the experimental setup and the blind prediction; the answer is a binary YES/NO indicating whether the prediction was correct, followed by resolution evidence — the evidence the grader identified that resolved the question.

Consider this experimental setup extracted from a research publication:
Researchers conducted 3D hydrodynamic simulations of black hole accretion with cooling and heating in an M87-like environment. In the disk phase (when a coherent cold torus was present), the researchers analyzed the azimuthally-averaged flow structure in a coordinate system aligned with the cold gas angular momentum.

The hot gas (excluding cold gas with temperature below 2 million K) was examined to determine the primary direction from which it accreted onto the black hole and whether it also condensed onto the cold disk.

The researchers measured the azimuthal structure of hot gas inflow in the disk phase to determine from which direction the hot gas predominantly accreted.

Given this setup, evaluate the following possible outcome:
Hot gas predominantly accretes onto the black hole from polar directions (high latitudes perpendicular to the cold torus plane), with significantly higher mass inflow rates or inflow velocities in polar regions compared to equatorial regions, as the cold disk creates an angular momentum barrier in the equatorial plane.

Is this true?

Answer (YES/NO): YES